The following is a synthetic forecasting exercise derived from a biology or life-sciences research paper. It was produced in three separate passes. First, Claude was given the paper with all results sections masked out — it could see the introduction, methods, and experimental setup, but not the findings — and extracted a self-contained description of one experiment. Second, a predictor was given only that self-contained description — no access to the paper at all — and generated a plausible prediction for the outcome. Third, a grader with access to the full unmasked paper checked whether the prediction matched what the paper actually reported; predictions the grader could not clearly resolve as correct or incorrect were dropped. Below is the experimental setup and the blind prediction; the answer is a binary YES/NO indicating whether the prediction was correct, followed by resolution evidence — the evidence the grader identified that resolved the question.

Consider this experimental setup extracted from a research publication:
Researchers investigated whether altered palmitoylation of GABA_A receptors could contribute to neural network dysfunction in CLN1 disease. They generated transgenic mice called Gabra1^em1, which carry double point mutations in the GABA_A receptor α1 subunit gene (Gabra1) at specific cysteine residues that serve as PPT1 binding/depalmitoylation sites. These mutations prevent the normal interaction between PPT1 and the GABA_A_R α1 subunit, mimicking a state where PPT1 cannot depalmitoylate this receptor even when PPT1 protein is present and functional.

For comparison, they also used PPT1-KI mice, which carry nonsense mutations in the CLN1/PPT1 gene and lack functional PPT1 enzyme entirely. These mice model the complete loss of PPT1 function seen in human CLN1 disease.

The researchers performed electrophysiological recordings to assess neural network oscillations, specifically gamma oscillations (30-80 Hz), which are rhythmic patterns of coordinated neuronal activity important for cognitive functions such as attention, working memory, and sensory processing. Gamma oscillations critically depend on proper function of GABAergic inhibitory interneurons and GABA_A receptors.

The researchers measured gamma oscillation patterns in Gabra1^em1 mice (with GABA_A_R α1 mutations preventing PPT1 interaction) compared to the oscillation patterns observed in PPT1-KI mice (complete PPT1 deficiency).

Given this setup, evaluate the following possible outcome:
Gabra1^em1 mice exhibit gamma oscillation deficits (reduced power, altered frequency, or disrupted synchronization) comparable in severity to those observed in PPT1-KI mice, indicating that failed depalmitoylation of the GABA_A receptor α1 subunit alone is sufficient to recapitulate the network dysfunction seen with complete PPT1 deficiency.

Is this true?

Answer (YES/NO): YES